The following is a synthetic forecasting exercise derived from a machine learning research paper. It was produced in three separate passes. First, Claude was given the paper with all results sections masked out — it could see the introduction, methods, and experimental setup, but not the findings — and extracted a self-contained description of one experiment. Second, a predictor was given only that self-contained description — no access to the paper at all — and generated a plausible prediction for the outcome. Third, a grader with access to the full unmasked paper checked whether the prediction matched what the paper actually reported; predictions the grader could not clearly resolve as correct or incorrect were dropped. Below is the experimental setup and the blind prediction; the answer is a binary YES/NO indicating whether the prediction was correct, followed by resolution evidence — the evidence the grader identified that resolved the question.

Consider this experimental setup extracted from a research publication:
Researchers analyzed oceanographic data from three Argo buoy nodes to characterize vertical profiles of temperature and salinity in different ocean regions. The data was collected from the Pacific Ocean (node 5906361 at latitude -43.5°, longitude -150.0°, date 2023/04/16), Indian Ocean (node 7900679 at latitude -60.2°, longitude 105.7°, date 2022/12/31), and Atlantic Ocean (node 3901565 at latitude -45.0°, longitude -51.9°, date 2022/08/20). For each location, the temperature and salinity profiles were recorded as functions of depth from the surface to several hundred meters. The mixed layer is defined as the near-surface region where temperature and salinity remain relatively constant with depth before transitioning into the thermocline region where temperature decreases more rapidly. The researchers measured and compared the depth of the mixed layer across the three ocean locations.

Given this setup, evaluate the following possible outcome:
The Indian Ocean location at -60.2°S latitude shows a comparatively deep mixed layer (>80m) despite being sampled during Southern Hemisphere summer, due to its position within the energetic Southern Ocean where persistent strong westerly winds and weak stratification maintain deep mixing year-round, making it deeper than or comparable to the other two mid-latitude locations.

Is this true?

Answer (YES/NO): YES